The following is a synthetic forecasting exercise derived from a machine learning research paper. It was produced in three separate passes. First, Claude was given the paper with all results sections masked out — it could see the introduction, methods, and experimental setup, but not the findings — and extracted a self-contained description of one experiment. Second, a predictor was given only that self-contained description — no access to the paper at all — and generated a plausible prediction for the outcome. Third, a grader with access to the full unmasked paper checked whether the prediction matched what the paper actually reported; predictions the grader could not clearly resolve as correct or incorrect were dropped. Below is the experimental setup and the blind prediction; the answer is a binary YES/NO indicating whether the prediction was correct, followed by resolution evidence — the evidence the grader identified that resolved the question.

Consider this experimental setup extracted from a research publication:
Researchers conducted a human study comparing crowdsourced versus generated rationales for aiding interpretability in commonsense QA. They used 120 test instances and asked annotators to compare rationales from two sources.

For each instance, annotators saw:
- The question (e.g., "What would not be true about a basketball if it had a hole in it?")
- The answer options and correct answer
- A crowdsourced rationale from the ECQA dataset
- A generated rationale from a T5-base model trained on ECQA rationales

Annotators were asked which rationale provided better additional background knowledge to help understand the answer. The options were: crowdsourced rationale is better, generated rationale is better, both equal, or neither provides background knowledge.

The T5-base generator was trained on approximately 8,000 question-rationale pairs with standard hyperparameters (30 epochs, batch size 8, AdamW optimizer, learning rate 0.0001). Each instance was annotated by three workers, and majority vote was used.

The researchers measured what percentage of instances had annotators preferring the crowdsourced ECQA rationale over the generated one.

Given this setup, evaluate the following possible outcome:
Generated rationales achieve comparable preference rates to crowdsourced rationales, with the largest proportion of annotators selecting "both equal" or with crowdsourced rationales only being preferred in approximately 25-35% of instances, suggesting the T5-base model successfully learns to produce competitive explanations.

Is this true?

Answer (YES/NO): NO